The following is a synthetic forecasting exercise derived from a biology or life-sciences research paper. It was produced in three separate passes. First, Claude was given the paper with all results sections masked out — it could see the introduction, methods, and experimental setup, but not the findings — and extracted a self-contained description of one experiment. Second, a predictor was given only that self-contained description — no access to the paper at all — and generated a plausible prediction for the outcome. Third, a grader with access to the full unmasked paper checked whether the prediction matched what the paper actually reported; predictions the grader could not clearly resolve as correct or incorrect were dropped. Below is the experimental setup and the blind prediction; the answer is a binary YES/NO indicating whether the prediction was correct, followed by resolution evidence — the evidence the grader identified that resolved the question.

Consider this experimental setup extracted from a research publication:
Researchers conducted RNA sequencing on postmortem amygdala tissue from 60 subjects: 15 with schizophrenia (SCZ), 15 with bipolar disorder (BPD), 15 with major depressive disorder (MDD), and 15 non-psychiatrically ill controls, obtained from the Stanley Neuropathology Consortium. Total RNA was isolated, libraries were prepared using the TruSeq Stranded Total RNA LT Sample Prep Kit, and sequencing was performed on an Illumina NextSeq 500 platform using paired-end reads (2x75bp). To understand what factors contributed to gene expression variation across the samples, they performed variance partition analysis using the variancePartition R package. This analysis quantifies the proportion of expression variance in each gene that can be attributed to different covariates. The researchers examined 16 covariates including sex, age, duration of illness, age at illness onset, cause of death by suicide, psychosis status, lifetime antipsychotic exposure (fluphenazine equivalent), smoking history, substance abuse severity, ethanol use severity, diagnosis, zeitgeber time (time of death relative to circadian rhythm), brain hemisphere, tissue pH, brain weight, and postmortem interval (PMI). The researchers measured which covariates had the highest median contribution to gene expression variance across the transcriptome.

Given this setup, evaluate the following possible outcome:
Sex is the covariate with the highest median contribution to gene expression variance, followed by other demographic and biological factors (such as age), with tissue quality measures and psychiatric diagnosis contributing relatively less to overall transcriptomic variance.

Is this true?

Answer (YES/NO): NO